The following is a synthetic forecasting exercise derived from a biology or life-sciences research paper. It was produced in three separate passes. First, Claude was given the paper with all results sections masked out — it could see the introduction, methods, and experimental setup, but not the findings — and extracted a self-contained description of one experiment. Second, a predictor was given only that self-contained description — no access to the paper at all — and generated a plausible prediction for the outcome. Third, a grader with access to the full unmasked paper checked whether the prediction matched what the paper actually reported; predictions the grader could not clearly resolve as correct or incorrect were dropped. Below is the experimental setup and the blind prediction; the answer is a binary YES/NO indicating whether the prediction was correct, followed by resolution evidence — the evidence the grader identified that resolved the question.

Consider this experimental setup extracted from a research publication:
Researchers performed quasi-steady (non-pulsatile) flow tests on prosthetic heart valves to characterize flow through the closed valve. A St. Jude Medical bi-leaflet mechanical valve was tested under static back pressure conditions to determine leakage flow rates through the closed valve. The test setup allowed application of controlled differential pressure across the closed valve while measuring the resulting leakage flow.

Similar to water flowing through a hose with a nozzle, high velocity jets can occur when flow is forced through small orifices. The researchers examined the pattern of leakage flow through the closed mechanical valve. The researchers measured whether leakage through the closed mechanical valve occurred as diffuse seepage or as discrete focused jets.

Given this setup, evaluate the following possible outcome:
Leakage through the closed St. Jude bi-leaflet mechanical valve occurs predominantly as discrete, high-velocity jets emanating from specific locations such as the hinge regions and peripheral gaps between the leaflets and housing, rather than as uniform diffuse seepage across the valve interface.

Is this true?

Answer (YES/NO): YES